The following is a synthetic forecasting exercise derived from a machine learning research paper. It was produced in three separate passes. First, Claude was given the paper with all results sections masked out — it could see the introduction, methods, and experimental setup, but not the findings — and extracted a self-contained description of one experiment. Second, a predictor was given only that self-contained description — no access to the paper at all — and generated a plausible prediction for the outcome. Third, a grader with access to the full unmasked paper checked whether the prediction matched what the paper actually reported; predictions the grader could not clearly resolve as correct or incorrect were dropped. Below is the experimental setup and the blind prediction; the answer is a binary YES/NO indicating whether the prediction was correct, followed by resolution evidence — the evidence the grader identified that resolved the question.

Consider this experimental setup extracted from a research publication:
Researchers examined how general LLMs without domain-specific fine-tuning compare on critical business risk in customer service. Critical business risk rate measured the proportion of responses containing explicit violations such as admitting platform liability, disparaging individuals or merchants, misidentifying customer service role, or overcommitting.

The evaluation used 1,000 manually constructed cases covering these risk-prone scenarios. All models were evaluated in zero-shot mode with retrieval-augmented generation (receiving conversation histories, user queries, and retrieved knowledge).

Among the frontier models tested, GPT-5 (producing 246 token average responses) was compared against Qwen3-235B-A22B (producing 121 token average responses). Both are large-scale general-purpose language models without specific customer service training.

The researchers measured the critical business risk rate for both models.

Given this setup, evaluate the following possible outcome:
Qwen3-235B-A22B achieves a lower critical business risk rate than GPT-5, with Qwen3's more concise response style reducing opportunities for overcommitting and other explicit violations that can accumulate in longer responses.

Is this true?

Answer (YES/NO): NO